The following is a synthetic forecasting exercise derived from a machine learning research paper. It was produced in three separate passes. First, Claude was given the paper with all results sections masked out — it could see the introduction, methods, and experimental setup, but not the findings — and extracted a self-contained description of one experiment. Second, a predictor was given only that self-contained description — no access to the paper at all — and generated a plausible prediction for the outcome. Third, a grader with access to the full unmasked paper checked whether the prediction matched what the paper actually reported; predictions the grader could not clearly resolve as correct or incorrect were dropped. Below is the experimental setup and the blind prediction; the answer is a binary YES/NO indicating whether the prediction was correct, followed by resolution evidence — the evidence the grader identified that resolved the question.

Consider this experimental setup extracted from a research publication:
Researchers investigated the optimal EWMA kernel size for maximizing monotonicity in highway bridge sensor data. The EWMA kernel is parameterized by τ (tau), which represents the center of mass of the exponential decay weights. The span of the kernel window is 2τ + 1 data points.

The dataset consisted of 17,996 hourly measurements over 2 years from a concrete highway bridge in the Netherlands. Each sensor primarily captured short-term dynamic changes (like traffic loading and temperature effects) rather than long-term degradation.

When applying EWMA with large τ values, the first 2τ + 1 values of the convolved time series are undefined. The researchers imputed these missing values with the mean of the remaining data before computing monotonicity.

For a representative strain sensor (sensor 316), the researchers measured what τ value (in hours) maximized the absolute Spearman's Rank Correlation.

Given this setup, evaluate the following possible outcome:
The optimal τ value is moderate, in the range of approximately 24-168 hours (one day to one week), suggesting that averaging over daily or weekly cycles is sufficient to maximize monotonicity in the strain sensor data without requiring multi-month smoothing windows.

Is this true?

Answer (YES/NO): NO